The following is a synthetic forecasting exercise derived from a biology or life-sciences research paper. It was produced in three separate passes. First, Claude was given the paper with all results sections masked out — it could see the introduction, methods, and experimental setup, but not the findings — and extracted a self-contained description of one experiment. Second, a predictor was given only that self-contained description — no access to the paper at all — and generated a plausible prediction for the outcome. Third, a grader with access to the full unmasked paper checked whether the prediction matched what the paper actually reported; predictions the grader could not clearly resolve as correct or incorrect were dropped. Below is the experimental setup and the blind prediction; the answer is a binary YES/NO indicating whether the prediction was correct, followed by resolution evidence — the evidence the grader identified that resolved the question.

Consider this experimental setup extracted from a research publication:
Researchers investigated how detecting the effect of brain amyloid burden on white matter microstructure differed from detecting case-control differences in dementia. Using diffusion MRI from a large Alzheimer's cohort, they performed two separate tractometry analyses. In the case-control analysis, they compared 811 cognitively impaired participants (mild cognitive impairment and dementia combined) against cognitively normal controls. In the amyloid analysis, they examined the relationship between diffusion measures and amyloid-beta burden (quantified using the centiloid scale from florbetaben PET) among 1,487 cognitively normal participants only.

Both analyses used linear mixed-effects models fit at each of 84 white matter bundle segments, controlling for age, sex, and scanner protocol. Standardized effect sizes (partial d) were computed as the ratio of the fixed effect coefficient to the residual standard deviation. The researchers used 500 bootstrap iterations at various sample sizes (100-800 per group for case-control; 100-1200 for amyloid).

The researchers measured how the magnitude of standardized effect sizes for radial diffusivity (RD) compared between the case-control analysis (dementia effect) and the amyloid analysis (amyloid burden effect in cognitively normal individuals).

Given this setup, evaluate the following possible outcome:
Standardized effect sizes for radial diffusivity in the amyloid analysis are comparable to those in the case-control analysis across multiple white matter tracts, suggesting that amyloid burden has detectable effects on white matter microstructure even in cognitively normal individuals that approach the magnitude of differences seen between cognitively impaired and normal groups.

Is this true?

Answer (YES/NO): NO